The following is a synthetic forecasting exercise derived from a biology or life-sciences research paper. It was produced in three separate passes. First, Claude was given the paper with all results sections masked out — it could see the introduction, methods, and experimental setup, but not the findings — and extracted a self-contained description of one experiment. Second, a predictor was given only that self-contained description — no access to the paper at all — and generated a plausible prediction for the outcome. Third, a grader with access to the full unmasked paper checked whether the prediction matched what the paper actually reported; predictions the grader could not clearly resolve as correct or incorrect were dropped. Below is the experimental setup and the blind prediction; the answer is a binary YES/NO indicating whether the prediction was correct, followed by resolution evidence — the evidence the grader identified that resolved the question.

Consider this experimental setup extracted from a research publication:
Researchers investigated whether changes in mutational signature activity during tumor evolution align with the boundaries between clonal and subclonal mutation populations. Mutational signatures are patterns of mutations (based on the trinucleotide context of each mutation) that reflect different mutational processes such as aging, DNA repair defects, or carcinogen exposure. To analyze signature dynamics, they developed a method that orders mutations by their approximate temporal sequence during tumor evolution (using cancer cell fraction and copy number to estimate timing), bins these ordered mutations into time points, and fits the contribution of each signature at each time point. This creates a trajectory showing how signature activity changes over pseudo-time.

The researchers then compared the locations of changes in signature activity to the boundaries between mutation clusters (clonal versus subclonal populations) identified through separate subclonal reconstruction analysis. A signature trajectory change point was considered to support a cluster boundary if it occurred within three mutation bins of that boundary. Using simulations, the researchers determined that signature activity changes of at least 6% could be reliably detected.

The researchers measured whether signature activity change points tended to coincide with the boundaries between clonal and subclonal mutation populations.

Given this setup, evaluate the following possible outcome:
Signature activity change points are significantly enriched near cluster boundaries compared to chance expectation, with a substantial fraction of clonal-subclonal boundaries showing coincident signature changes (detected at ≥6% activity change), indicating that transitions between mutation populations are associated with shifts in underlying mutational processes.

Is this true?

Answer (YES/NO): YES